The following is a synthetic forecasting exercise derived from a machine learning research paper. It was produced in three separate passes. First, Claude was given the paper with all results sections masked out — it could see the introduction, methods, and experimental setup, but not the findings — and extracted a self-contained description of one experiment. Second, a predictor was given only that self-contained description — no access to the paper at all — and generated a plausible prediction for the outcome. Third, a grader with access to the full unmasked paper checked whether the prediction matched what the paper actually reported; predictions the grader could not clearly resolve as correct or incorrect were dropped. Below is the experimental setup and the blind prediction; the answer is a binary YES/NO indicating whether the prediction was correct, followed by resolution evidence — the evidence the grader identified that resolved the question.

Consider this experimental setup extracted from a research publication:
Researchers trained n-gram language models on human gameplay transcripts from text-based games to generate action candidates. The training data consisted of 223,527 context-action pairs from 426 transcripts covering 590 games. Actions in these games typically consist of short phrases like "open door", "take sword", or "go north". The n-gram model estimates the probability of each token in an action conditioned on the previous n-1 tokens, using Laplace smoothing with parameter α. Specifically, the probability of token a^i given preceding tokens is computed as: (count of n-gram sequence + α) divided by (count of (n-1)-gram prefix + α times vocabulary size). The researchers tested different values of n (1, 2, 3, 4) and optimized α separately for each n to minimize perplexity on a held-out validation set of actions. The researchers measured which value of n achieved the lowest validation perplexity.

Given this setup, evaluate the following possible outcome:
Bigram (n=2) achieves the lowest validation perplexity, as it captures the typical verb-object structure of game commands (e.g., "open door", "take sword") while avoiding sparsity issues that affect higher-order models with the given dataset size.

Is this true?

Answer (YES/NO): YES